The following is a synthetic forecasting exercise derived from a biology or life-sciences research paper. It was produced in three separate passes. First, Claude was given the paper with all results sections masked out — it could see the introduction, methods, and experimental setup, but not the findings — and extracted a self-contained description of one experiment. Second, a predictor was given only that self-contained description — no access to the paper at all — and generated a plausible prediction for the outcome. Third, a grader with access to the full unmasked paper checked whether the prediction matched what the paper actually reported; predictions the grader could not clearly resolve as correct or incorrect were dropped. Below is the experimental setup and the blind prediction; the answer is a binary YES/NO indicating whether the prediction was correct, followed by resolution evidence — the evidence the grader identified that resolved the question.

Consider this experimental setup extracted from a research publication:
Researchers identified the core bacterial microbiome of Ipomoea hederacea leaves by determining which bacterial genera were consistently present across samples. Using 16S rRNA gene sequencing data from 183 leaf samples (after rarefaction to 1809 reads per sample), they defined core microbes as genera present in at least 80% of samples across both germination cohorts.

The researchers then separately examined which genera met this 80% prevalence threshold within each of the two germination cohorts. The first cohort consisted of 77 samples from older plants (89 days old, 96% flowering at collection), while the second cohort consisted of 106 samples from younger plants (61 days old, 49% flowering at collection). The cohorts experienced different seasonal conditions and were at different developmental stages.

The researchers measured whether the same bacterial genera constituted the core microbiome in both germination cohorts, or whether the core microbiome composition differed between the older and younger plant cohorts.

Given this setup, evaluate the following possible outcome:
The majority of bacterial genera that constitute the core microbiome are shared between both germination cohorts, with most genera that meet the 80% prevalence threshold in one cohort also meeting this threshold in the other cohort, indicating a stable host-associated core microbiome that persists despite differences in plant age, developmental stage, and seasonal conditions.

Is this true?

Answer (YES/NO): YES